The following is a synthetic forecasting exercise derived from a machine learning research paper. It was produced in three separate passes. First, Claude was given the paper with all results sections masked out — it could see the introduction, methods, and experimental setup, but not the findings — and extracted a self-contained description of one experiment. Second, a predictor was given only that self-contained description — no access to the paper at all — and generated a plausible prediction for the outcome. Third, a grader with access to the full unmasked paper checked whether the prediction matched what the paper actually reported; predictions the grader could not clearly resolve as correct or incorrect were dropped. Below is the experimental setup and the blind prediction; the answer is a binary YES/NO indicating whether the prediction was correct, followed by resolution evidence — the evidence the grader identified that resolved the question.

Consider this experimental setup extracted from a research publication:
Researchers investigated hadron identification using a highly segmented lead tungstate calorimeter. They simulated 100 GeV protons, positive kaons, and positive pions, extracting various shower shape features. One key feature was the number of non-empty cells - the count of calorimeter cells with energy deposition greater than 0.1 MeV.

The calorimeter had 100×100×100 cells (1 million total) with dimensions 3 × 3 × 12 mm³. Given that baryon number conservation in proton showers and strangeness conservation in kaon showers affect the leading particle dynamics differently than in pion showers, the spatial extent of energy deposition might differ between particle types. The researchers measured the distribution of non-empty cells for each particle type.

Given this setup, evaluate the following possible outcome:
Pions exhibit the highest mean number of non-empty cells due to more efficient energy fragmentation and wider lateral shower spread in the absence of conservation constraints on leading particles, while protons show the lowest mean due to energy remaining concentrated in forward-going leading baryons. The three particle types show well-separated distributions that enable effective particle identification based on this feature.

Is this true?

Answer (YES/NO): NO